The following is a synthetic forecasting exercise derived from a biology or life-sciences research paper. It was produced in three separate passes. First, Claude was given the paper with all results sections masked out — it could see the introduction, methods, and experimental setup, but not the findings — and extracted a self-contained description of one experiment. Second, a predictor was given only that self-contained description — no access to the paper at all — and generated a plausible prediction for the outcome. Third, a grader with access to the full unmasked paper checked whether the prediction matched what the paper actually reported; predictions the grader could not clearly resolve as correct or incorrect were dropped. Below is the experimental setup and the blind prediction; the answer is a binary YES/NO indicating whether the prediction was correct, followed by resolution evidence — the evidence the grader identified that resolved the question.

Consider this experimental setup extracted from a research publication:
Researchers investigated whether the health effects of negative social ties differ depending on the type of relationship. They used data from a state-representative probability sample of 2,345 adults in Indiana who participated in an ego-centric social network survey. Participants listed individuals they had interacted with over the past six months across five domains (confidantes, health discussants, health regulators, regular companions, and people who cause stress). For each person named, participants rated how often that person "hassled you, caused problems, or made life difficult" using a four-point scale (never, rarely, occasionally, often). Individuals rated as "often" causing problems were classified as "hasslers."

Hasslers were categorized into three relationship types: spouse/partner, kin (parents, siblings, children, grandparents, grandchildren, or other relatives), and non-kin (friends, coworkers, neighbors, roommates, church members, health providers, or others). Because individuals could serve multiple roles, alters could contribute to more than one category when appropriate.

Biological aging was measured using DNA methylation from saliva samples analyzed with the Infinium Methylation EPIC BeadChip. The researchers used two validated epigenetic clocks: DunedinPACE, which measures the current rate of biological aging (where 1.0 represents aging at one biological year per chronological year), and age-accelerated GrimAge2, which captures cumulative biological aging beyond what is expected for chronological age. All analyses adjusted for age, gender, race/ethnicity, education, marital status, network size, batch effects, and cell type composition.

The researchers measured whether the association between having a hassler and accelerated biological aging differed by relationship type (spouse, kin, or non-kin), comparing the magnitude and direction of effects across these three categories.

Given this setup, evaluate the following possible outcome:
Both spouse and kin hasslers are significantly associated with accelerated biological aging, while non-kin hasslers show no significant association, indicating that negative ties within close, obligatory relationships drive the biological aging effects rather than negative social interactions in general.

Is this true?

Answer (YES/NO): NO